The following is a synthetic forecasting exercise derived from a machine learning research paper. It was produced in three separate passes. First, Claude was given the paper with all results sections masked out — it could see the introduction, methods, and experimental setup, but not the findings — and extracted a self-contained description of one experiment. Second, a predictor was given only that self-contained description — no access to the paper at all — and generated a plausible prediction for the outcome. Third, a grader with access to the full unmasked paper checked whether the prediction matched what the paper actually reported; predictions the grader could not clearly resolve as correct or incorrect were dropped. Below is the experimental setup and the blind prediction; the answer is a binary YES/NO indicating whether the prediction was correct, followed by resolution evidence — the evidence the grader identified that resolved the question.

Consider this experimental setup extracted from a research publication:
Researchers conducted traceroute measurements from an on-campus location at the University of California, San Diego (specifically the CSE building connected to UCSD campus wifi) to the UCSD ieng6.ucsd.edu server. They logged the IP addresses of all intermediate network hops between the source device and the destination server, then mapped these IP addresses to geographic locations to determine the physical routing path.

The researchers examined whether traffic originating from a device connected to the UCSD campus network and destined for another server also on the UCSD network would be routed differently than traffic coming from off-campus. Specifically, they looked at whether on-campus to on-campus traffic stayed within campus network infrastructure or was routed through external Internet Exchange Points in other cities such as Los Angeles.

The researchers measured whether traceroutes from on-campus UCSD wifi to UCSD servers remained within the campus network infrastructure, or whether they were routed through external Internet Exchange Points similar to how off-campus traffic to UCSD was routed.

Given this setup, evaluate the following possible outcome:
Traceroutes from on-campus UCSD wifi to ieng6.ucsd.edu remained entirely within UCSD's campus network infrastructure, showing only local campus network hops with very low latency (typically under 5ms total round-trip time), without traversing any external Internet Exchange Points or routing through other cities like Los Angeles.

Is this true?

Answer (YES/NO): NO